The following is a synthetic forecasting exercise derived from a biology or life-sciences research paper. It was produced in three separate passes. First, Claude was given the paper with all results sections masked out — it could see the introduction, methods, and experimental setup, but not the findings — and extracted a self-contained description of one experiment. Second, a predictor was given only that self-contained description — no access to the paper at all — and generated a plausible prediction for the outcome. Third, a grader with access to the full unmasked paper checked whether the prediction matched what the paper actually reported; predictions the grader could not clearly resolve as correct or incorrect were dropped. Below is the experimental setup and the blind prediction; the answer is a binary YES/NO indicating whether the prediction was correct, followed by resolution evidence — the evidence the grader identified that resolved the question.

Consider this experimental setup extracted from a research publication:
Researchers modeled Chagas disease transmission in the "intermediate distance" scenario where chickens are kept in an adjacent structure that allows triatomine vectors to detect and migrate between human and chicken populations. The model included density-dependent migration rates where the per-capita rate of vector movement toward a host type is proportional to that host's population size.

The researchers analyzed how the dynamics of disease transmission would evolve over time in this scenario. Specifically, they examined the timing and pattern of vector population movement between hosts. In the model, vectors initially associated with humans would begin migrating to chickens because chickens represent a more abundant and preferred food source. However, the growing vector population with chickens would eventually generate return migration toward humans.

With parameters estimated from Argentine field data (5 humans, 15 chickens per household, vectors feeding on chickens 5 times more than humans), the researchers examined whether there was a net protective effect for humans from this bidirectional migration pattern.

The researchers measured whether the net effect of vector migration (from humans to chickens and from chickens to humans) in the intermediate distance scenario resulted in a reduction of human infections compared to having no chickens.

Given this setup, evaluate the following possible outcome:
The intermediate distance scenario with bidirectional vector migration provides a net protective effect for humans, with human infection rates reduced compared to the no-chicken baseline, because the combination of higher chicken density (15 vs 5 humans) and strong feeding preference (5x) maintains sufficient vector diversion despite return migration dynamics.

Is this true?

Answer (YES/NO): YES